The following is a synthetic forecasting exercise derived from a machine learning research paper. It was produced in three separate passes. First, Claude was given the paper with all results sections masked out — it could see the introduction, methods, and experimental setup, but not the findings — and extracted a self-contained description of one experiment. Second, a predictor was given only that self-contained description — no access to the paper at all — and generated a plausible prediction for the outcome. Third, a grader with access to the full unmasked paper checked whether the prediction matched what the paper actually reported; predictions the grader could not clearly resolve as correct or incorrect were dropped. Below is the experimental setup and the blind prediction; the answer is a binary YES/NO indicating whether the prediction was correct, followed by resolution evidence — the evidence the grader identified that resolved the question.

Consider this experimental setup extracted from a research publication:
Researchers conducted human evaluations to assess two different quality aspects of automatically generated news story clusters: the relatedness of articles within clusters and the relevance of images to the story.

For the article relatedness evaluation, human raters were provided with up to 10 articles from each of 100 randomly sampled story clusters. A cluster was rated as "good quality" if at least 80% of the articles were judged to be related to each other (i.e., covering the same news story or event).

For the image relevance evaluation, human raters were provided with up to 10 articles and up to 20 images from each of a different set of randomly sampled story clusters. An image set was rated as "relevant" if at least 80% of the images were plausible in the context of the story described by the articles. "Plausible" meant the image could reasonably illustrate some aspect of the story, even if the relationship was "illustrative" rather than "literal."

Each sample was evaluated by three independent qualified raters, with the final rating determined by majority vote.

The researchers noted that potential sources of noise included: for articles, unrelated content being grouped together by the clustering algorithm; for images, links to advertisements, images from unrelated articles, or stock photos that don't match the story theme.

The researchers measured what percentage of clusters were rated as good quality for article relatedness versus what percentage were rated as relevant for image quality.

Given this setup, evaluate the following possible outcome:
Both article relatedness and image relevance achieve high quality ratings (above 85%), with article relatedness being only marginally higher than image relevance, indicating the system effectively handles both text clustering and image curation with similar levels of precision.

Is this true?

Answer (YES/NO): NO